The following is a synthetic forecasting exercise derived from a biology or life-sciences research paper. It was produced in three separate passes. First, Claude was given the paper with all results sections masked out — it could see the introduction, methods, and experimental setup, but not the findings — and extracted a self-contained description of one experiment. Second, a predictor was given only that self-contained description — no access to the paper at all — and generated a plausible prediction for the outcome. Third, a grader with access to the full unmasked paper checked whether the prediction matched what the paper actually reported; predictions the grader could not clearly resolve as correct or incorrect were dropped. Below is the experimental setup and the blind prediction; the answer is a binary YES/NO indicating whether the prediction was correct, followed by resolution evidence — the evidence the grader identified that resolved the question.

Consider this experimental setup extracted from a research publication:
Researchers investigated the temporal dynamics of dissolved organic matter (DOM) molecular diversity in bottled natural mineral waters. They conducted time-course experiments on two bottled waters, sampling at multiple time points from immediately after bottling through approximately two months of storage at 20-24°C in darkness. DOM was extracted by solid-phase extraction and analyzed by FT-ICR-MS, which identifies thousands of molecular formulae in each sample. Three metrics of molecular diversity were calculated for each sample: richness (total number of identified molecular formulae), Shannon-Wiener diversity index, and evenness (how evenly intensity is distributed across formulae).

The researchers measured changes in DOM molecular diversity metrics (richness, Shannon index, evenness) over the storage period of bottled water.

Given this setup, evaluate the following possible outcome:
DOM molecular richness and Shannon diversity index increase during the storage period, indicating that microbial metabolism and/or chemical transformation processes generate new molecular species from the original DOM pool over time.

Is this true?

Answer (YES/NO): NO